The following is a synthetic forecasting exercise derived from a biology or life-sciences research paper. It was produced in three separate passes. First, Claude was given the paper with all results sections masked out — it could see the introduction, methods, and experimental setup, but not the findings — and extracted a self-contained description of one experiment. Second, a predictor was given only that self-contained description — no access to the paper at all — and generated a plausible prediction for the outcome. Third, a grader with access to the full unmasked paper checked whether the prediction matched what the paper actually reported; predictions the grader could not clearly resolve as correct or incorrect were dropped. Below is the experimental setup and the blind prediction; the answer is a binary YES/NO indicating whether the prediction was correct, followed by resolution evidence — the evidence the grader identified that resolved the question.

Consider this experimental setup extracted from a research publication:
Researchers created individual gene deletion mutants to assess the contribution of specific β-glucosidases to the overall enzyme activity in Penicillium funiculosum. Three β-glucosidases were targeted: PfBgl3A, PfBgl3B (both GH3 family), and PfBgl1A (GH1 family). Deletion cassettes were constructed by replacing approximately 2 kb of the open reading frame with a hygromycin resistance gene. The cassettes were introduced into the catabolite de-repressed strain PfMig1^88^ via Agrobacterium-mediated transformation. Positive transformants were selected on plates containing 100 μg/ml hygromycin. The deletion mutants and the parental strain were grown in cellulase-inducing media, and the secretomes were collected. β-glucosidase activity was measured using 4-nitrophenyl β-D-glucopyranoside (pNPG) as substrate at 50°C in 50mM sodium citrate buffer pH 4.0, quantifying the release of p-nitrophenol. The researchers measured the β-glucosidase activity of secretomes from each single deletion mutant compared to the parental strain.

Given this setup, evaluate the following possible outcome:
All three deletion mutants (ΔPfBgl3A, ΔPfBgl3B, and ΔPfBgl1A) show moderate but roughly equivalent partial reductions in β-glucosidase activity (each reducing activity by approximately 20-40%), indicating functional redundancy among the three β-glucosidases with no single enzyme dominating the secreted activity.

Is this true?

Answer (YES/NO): NO